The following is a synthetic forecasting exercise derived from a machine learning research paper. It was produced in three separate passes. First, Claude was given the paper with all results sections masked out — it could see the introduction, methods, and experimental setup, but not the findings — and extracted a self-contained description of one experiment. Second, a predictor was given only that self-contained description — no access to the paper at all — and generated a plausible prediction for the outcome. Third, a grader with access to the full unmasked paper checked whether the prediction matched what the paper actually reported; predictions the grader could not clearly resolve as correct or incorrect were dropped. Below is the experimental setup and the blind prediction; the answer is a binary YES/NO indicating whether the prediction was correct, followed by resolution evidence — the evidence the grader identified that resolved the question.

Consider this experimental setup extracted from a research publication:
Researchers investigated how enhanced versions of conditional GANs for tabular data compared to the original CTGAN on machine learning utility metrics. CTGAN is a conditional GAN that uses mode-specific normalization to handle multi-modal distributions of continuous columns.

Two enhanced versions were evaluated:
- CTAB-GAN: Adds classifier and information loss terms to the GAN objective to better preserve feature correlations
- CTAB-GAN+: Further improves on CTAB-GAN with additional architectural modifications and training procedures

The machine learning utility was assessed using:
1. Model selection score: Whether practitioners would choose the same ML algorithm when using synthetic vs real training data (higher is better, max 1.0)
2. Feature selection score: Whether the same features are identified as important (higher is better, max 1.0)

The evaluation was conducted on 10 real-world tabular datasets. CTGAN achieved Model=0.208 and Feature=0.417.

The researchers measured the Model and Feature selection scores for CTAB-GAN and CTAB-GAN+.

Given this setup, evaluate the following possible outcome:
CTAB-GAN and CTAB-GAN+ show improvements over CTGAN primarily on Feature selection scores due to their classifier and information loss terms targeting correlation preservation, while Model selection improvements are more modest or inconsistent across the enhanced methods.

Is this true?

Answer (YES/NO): YES